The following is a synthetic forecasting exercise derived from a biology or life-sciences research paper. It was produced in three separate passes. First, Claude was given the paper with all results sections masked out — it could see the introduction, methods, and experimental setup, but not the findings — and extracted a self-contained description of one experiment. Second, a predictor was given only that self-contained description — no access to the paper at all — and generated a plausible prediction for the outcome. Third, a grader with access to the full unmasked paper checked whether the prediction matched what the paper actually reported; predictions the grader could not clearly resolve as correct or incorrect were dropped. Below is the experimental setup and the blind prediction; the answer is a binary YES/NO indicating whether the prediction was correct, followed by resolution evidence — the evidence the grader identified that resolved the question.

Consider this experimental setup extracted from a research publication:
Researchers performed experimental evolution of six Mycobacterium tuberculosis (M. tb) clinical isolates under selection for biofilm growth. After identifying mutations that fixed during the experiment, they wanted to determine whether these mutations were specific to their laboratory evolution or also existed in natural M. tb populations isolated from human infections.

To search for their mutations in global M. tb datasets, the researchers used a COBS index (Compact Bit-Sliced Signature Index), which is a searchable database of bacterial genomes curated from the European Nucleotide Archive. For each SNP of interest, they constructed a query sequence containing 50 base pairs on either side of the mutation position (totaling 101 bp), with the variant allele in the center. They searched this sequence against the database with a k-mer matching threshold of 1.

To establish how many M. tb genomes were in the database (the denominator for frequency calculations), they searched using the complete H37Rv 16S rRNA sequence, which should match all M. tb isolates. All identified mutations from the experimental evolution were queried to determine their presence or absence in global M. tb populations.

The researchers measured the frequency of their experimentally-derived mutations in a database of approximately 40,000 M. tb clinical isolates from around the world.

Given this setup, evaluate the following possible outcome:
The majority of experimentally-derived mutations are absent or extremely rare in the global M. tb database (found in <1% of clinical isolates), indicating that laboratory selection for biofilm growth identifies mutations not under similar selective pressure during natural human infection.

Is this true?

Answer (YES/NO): YES